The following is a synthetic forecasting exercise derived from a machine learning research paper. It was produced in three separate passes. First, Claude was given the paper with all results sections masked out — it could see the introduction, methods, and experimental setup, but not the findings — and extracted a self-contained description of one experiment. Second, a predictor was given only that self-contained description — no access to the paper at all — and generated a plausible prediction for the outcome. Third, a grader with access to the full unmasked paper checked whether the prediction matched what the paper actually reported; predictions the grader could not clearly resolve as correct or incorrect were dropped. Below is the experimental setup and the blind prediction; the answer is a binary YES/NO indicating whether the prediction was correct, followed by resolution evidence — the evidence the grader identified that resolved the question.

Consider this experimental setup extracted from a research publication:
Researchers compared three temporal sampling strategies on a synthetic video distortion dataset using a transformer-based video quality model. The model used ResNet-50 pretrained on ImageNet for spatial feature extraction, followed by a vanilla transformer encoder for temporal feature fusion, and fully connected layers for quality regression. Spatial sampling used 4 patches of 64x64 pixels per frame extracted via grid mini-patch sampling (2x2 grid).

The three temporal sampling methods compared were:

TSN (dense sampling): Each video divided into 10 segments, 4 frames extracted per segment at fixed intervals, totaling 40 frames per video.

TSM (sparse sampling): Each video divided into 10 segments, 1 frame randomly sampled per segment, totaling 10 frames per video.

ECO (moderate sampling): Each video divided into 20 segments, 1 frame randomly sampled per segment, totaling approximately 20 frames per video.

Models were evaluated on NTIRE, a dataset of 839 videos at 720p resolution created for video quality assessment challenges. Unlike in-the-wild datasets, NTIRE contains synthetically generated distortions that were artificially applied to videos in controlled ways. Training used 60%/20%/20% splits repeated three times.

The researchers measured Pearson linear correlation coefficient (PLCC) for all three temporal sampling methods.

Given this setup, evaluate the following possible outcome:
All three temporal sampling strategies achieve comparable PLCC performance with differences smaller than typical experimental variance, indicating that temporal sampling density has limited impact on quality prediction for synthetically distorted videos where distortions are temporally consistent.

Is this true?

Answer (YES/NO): NO